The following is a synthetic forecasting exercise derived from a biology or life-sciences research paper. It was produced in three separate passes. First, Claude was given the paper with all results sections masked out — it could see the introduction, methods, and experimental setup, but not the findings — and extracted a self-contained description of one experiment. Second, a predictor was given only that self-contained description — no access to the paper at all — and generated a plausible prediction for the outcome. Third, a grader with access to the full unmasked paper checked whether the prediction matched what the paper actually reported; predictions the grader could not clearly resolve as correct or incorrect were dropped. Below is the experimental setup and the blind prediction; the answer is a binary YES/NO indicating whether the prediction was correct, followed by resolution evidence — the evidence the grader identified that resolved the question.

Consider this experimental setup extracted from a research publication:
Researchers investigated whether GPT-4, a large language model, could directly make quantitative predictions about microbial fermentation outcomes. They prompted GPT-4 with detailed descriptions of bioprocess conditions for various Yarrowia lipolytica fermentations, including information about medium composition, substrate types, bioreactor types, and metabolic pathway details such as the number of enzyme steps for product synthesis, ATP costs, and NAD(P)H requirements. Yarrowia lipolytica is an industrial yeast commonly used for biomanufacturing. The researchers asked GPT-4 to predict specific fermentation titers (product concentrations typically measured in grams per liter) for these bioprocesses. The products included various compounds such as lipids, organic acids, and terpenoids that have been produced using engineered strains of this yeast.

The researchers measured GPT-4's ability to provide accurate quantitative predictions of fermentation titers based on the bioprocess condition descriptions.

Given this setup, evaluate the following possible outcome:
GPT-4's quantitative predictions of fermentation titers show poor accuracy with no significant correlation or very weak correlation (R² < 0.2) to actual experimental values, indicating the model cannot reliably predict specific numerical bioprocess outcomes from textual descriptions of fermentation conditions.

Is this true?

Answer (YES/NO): YES